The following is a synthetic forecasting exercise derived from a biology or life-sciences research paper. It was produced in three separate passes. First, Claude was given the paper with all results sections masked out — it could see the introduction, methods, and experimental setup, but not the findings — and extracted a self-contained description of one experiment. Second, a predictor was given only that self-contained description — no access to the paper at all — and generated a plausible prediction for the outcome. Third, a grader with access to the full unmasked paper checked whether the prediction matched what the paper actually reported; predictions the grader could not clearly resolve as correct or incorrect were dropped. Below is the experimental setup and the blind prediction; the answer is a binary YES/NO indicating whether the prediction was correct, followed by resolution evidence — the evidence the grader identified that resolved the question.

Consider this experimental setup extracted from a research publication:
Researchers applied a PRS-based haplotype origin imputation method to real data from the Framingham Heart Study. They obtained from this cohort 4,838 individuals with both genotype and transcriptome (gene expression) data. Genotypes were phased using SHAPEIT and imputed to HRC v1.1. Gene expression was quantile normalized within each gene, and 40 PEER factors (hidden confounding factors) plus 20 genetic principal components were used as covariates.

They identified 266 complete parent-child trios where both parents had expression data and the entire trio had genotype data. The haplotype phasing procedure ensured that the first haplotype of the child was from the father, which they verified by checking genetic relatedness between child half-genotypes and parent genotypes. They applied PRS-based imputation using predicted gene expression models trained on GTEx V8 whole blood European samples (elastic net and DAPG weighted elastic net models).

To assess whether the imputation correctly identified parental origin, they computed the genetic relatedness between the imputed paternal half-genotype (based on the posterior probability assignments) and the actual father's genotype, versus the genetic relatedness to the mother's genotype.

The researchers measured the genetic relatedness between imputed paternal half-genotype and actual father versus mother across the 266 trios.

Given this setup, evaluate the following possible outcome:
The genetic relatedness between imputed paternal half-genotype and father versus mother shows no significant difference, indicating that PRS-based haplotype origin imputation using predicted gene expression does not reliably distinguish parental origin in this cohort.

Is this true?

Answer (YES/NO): NO